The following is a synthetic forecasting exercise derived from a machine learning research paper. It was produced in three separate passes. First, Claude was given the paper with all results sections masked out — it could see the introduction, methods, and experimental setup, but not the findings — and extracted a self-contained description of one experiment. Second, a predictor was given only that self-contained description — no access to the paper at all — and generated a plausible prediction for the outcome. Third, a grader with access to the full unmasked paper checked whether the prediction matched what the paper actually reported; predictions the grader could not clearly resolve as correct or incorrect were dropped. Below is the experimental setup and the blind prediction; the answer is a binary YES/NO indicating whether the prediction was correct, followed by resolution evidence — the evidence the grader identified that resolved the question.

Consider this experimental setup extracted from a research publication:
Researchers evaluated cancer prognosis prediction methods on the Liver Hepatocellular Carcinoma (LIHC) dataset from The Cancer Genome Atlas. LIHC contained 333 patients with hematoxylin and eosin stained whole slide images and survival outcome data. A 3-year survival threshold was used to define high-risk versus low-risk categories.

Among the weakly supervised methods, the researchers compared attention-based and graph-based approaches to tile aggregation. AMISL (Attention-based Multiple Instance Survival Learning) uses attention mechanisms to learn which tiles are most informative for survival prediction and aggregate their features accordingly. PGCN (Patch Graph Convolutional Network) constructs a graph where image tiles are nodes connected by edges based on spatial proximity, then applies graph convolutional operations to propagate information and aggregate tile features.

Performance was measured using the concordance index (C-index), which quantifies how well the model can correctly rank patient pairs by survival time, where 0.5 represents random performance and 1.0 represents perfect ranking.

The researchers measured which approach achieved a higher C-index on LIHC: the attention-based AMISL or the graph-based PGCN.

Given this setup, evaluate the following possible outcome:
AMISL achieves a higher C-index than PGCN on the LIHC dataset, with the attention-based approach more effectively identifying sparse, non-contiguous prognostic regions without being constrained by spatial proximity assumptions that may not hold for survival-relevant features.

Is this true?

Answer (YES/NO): YES